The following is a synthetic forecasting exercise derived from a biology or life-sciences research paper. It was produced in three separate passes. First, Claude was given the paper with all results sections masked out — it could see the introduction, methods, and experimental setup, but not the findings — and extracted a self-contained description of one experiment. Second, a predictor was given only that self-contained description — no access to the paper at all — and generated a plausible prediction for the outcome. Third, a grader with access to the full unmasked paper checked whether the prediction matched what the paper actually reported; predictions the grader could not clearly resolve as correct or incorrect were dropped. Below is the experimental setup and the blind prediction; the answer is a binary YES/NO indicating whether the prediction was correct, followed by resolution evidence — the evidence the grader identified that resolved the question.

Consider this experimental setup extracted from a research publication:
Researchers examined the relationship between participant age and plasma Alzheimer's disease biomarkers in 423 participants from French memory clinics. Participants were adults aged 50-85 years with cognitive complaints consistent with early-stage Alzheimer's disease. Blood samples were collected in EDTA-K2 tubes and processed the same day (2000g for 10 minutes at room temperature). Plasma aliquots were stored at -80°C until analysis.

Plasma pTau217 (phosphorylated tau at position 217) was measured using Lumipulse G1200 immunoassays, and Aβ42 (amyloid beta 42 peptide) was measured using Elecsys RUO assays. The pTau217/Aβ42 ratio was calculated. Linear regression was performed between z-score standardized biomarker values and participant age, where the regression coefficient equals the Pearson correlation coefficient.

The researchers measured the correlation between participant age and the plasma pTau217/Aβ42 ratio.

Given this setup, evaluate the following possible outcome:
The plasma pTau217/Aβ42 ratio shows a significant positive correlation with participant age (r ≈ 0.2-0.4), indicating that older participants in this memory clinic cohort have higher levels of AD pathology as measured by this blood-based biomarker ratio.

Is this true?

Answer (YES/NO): NO